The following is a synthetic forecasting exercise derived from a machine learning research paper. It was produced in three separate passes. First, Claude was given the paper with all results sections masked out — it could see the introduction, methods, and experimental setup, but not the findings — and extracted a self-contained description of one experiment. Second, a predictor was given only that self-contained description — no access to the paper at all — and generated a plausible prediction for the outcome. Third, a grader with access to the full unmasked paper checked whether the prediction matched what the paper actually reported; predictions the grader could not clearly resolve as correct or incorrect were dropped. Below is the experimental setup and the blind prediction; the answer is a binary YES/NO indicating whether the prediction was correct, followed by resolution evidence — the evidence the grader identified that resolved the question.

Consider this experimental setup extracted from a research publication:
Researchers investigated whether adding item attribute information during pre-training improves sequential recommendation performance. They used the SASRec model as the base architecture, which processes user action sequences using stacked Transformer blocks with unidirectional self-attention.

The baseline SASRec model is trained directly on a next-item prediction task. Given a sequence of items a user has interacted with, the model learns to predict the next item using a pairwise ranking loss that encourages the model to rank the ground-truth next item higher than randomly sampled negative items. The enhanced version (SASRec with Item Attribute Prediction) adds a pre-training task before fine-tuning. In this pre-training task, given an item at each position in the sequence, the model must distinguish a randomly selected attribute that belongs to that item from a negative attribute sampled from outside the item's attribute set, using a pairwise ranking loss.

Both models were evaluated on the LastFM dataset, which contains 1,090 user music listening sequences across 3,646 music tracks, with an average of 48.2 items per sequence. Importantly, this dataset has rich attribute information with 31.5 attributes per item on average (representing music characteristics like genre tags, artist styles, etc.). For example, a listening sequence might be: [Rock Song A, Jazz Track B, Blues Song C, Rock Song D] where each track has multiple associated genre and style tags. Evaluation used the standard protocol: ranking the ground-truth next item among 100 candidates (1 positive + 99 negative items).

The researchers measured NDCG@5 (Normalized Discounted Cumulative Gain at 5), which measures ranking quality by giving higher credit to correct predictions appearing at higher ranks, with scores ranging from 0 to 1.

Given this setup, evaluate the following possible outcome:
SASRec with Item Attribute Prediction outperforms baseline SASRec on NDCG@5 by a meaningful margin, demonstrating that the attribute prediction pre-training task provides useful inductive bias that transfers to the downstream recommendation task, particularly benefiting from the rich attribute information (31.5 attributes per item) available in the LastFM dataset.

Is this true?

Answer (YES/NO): NO